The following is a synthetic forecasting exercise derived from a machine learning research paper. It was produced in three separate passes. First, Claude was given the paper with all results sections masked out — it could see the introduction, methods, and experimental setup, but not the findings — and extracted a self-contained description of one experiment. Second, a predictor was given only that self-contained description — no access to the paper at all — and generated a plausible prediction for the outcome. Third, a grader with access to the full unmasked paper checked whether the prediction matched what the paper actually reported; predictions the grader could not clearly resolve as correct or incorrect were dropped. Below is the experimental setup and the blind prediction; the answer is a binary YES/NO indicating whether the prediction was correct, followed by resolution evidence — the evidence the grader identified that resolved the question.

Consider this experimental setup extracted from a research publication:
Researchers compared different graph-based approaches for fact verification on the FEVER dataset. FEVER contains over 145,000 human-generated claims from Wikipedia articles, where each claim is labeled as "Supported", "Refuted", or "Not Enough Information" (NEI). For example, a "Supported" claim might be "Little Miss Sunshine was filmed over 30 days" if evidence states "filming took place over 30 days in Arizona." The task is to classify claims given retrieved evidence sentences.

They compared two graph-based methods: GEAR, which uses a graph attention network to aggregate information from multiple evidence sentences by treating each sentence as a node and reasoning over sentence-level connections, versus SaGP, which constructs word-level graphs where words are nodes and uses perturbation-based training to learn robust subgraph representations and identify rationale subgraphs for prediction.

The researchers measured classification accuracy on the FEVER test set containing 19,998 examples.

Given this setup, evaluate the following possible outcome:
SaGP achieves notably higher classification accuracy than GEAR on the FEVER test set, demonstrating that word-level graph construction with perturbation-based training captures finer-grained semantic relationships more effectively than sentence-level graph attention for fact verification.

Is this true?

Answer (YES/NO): YES